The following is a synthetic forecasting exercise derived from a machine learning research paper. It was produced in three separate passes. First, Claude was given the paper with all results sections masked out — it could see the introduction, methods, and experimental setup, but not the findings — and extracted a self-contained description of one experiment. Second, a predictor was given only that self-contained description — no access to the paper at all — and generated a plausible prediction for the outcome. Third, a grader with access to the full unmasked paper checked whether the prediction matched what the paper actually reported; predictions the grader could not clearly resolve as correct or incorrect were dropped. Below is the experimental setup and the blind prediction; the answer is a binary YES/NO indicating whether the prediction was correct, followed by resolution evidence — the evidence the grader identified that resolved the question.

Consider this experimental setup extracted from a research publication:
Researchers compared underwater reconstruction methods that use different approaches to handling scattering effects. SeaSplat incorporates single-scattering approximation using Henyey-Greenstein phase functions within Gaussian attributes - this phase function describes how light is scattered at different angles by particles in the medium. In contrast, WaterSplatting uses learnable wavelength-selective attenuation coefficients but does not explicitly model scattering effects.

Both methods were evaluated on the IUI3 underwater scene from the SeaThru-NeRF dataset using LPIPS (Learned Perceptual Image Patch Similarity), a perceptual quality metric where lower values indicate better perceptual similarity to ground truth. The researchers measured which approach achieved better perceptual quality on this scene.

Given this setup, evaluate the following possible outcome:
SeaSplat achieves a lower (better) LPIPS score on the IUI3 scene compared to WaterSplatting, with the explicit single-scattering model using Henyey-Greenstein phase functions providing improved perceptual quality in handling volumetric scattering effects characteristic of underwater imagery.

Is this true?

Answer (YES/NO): NO